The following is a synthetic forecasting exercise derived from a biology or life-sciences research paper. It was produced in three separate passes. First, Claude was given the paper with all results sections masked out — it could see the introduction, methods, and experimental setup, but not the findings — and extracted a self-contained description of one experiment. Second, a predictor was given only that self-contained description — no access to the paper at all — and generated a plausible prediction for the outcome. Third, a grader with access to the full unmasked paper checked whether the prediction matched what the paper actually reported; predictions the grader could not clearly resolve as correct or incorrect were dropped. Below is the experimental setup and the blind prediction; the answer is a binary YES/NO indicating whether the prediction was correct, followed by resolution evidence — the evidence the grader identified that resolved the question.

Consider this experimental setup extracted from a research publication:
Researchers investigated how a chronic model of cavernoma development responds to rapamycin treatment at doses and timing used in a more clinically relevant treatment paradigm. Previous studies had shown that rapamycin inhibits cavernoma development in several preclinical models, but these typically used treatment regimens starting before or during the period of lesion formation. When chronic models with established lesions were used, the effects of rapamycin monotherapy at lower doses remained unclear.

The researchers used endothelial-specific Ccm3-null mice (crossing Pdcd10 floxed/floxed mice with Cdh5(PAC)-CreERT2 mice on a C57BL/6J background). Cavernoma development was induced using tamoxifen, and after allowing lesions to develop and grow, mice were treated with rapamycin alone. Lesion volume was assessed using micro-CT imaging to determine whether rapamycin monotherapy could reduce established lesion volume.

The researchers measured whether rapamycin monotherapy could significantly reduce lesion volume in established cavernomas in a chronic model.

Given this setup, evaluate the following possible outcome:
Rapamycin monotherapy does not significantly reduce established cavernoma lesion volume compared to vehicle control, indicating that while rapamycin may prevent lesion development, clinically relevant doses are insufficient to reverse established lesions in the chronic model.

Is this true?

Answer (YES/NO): YES